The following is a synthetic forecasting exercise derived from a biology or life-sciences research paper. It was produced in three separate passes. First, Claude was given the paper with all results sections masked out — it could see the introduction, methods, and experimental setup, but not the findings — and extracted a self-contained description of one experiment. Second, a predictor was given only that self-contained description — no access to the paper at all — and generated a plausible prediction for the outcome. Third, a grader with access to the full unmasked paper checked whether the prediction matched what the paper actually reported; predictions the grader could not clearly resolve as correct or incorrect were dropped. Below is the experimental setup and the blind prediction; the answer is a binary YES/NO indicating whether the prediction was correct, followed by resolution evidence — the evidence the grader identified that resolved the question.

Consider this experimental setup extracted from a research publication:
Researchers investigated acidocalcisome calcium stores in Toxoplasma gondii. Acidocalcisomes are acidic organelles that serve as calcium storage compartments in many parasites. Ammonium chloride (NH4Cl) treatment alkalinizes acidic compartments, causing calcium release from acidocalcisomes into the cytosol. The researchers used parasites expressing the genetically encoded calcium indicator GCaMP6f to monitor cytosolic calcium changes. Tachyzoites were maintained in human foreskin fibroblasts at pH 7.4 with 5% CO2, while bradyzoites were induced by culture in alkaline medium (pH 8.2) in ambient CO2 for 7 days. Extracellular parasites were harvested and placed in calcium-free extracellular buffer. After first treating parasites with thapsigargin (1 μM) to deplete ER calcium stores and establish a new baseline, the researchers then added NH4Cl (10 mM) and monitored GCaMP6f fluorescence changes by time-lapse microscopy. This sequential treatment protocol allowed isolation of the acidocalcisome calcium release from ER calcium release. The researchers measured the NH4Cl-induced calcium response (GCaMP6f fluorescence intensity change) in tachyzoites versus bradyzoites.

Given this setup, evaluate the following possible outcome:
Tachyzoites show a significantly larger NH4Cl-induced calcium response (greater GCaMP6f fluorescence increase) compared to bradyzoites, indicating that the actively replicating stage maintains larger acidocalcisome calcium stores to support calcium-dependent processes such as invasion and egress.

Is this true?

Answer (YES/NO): YES